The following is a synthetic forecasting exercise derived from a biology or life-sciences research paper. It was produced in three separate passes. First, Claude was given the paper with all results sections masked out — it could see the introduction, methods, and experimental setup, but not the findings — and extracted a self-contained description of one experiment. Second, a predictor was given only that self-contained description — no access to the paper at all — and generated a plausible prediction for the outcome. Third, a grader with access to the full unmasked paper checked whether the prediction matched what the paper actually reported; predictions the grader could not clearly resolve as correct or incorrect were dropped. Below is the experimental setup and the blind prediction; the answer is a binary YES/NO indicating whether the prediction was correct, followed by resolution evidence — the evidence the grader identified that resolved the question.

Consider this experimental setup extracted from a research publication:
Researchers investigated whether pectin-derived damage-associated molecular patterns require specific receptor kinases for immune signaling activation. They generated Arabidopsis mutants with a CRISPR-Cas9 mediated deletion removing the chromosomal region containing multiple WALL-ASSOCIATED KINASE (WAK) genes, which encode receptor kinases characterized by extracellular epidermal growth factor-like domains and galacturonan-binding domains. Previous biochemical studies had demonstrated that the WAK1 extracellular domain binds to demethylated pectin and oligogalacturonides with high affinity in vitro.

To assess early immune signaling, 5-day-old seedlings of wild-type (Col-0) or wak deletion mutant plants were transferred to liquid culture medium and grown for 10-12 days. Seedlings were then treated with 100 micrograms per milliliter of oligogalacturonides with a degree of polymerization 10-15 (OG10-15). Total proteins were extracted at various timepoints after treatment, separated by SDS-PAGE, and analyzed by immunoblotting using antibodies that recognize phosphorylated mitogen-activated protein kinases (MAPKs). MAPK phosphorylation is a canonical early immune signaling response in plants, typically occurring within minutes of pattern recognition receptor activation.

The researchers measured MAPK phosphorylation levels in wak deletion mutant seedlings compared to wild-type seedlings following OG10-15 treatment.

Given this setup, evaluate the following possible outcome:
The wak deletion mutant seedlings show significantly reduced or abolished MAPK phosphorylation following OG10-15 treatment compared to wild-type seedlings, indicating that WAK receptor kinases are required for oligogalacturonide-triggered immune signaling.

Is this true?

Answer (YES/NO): NO